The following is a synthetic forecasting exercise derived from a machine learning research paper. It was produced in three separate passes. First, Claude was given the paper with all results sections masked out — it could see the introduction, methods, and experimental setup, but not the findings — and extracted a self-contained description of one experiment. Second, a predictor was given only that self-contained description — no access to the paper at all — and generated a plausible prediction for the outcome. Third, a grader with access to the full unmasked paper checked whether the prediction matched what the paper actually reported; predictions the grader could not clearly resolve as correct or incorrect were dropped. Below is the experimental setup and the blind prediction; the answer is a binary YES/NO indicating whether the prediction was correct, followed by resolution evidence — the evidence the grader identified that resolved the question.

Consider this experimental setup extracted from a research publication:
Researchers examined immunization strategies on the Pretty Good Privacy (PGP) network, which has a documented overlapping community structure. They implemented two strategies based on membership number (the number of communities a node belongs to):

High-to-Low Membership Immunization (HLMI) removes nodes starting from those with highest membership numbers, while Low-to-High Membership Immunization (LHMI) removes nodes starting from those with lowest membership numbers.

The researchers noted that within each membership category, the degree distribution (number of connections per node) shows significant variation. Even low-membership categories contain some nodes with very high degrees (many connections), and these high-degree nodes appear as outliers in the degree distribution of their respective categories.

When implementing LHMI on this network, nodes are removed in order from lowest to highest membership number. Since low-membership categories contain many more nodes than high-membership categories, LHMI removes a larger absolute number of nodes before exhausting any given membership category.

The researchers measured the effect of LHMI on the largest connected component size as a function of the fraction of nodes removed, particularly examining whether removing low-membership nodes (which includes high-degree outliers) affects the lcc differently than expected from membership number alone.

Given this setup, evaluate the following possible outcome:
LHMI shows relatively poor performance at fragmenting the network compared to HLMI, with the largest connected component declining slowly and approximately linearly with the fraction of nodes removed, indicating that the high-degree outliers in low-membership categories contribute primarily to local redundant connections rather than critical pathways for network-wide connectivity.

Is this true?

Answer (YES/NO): NO